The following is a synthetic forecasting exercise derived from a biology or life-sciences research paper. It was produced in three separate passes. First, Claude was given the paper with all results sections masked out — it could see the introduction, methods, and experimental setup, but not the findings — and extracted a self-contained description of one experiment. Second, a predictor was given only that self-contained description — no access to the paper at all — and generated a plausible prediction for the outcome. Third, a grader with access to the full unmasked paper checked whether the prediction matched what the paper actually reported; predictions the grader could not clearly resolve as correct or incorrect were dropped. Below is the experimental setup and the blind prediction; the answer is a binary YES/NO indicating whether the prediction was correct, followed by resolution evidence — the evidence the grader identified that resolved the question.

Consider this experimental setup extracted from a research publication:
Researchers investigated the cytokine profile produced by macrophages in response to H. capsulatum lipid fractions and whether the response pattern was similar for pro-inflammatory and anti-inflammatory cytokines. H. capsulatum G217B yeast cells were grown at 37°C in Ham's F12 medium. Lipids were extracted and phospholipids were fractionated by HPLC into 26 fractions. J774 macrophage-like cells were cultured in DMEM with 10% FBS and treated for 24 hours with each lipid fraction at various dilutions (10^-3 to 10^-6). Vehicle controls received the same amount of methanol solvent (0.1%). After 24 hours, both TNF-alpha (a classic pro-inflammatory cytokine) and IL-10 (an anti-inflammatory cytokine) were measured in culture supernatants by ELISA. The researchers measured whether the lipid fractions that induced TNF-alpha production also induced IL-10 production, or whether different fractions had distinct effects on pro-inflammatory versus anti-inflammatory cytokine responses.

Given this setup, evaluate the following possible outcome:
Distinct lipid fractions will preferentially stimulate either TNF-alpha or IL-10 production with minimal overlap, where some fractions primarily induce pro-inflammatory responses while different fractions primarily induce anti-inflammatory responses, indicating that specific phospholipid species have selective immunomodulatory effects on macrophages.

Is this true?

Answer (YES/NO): NO